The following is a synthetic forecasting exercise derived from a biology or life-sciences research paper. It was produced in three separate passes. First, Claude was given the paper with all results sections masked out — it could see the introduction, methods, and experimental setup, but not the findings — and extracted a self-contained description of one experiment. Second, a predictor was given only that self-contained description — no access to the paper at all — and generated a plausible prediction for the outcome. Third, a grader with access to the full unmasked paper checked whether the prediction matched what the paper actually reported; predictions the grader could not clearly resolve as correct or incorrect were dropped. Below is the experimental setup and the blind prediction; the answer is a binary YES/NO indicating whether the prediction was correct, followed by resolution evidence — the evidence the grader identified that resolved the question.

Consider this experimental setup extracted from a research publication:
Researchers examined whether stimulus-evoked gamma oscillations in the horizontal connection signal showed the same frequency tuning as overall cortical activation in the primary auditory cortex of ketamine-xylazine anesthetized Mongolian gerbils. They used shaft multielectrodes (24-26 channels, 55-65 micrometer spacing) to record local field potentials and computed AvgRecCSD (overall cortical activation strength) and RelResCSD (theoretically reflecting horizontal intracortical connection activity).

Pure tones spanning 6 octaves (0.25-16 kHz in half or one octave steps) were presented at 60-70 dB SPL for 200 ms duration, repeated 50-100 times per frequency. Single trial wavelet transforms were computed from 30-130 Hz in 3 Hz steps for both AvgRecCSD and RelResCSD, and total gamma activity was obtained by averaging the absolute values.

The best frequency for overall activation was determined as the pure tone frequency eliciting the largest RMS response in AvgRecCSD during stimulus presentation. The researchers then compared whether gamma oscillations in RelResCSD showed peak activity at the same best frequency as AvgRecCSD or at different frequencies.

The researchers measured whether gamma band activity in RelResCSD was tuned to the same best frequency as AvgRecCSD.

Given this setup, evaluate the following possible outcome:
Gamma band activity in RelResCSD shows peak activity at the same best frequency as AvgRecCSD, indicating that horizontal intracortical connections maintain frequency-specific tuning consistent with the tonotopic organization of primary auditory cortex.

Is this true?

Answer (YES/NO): NO